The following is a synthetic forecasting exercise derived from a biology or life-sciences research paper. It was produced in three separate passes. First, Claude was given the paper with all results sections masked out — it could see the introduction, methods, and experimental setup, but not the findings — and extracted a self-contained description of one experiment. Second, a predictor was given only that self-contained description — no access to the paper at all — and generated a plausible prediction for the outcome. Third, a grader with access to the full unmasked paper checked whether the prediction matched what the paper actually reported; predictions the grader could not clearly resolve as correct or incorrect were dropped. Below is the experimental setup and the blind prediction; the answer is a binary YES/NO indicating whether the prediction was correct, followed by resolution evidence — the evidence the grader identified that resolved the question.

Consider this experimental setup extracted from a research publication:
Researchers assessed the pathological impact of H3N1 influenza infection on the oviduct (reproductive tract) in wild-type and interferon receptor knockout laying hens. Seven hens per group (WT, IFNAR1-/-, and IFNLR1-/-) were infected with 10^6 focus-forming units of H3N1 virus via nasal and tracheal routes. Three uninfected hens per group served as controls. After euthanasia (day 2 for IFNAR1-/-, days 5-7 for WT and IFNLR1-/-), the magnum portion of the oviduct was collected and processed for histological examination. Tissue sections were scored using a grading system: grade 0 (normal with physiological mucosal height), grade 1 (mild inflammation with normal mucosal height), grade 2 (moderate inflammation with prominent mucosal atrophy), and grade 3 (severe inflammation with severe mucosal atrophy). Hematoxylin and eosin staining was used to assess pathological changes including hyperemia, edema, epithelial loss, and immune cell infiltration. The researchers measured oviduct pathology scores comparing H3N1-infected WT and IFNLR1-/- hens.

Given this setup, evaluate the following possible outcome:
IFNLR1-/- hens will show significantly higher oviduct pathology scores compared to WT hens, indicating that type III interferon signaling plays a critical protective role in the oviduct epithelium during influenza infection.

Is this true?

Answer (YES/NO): NO